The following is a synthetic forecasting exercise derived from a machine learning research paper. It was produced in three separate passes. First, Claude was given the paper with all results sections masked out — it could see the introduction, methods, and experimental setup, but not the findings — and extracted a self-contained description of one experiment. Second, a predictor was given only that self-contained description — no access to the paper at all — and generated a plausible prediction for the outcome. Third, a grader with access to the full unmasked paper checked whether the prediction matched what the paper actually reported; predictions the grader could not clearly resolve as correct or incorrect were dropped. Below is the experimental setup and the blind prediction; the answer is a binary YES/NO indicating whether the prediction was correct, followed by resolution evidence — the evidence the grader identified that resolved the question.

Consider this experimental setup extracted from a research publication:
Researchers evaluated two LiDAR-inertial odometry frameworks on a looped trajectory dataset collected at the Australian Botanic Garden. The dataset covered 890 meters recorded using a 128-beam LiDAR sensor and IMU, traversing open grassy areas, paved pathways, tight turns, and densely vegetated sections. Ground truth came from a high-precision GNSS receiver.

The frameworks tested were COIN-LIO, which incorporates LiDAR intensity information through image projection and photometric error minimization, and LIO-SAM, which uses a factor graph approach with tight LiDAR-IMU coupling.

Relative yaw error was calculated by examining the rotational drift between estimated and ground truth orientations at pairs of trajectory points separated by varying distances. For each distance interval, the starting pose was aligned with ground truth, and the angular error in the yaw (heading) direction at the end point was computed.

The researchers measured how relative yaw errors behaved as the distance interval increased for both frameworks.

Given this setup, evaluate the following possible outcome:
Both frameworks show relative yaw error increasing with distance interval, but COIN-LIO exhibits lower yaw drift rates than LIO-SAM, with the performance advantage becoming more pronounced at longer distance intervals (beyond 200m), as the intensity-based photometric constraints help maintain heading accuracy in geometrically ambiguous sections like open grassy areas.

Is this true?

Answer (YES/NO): YES